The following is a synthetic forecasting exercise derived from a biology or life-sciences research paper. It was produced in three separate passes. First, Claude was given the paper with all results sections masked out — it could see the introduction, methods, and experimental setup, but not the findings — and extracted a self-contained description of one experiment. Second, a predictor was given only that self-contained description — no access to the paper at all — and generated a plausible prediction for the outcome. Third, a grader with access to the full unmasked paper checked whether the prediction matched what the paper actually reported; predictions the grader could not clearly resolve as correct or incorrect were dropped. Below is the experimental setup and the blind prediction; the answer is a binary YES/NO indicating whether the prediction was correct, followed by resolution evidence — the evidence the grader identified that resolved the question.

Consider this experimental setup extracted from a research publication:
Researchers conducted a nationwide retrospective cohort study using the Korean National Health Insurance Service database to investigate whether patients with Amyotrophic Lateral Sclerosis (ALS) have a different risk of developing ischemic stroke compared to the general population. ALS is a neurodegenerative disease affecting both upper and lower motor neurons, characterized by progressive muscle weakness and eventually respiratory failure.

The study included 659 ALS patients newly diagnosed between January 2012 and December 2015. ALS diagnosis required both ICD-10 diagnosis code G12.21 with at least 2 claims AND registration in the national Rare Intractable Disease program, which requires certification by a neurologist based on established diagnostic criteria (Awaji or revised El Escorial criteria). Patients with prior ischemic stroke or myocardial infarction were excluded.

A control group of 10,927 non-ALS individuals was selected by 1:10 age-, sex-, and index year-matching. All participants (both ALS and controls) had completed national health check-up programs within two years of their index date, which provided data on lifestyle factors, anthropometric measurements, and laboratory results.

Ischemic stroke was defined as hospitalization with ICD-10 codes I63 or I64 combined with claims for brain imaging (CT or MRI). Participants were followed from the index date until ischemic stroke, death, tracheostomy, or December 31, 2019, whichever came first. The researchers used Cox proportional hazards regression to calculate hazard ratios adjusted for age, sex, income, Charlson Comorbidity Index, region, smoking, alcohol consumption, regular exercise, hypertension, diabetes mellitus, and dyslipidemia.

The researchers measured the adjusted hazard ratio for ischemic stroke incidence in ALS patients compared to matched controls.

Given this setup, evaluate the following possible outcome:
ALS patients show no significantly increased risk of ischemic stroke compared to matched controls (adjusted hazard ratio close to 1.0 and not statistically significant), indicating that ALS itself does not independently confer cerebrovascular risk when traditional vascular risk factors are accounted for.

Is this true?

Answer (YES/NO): NO